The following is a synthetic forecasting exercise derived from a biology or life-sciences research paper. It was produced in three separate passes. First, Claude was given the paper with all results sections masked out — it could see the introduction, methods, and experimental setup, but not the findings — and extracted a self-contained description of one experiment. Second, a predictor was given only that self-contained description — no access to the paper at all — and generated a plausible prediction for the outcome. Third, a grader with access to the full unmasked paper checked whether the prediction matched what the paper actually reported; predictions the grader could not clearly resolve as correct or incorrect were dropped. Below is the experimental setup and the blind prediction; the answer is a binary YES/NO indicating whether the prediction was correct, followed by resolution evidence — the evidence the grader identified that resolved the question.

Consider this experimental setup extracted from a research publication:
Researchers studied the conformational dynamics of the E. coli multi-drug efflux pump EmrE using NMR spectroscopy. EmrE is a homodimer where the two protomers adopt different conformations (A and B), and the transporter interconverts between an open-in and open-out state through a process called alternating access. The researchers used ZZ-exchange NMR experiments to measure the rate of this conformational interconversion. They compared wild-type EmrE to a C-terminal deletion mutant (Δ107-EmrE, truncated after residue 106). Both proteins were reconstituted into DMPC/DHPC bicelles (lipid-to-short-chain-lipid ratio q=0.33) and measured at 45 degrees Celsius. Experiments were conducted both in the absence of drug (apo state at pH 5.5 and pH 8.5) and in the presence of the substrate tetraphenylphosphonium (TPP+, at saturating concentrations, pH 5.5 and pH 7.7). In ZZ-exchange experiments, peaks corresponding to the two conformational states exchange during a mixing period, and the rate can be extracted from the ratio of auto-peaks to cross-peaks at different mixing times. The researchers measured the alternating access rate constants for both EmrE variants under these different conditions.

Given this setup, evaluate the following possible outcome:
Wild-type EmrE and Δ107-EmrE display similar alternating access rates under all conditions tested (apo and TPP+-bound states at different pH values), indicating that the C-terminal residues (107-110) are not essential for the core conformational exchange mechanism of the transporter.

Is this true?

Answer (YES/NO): NO